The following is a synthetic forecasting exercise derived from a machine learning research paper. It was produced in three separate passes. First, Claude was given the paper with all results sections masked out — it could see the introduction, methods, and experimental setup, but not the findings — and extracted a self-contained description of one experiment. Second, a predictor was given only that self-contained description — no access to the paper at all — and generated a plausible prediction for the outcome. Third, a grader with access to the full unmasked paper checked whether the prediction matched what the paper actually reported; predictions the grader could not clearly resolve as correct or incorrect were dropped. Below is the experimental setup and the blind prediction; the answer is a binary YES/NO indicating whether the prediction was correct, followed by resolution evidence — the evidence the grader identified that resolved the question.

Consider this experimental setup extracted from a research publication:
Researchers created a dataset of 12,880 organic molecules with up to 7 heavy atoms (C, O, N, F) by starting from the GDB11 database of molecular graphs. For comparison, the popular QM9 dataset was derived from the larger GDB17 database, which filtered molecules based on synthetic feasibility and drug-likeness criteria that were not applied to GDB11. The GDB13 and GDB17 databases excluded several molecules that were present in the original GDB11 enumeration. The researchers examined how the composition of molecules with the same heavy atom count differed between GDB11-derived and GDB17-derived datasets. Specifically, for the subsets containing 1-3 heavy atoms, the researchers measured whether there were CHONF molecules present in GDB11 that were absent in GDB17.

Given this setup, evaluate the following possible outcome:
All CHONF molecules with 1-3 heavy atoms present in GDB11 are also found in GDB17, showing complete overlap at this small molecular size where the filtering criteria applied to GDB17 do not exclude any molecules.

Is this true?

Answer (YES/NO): NO